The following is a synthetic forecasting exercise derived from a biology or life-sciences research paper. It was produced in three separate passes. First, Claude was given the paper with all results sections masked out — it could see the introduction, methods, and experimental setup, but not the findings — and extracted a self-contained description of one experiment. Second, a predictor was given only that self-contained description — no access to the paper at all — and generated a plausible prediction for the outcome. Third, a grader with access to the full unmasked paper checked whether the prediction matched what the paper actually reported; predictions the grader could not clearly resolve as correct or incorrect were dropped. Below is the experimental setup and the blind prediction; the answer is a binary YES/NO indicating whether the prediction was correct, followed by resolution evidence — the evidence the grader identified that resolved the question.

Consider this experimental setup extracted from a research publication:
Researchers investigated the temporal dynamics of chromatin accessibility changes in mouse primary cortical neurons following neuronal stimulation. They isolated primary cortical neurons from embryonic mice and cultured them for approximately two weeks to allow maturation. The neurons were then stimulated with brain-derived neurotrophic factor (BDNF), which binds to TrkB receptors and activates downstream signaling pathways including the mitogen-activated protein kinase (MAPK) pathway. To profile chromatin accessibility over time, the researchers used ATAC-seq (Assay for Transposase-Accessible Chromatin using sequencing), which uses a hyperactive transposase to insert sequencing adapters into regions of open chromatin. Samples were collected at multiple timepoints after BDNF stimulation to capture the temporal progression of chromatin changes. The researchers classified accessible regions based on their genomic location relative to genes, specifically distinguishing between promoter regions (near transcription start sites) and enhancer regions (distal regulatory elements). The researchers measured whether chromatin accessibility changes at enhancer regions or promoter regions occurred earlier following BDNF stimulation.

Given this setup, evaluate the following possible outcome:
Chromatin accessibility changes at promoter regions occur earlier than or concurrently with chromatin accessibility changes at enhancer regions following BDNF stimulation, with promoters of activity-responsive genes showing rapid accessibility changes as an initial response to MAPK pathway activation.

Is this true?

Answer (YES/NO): NO